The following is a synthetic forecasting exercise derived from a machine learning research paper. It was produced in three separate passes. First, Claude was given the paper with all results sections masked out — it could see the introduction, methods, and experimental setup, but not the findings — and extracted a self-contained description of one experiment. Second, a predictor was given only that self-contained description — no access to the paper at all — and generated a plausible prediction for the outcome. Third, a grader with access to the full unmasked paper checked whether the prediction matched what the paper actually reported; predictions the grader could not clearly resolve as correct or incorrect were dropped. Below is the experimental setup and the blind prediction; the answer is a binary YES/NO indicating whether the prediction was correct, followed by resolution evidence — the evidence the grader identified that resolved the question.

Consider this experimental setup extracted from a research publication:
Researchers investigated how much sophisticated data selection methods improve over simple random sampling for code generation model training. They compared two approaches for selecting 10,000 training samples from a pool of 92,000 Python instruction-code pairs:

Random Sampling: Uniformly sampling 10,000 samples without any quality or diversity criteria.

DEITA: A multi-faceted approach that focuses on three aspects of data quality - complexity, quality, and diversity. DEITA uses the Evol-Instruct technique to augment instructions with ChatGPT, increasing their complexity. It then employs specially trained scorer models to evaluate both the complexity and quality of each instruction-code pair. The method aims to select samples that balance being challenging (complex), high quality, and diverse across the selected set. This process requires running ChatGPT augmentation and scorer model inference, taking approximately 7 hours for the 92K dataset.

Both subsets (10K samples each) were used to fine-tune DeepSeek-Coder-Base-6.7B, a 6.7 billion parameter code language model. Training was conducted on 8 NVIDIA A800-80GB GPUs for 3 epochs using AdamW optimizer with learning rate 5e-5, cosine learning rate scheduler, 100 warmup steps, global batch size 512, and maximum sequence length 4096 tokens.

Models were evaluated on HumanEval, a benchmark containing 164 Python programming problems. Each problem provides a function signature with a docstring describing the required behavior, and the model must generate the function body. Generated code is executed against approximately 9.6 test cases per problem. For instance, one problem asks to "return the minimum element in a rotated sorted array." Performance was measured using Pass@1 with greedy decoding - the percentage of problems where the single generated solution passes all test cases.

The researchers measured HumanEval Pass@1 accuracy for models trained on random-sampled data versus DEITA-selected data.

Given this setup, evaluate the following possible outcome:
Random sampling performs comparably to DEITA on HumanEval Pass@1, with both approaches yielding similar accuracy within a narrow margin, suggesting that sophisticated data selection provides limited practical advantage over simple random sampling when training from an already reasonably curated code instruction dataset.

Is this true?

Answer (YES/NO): YES